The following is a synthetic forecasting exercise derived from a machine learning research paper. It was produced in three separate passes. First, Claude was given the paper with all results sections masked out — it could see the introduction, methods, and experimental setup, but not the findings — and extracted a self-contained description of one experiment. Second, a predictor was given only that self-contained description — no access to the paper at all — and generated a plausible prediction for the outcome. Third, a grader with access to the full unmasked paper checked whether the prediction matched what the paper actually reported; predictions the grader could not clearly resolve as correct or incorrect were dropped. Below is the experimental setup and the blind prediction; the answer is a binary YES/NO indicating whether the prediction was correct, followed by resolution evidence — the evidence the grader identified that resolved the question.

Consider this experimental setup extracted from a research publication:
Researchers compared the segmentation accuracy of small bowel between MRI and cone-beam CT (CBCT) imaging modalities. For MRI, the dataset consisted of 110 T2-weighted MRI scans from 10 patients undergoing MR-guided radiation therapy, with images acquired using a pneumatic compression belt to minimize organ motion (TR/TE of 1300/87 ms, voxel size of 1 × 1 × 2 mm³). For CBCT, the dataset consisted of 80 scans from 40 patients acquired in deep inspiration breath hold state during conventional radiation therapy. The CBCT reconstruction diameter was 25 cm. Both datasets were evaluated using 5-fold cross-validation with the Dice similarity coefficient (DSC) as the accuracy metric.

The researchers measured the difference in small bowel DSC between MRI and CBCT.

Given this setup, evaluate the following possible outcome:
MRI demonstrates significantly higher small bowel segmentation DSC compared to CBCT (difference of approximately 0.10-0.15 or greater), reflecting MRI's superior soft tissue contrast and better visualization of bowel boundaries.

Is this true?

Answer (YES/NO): NO